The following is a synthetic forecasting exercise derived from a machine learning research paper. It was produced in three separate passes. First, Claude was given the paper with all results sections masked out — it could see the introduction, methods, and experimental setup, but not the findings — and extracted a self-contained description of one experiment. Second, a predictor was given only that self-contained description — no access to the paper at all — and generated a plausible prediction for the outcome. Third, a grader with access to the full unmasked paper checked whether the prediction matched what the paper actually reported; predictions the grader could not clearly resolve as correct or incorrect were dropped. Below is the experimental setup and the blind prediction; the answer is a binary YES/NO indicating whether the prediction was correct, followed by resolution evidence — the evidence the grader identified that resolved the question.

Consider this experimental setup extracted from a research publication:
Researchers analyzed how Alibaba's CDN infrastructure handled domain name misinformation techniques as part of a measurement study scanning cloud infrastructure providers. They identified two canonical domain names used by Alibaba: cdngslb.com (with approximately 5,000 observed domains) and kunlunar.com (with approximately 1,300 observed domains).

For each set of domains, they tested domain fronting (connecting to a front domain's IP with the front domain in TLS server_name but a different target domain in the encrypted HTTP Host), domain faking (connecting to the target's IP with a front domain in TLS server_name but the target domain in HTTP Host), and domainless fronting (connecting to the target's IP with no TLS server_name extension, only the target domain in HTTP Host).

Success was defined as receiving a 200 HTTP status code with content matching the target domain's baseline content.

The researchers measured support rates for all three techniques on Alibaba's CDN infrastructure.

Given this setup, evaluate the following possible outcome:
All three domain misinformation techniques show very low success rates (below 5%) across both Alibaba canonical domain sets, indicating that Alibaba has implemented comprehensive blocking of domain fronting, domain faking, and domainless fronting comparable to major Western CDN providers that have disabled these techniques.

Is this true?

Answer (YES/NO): NO